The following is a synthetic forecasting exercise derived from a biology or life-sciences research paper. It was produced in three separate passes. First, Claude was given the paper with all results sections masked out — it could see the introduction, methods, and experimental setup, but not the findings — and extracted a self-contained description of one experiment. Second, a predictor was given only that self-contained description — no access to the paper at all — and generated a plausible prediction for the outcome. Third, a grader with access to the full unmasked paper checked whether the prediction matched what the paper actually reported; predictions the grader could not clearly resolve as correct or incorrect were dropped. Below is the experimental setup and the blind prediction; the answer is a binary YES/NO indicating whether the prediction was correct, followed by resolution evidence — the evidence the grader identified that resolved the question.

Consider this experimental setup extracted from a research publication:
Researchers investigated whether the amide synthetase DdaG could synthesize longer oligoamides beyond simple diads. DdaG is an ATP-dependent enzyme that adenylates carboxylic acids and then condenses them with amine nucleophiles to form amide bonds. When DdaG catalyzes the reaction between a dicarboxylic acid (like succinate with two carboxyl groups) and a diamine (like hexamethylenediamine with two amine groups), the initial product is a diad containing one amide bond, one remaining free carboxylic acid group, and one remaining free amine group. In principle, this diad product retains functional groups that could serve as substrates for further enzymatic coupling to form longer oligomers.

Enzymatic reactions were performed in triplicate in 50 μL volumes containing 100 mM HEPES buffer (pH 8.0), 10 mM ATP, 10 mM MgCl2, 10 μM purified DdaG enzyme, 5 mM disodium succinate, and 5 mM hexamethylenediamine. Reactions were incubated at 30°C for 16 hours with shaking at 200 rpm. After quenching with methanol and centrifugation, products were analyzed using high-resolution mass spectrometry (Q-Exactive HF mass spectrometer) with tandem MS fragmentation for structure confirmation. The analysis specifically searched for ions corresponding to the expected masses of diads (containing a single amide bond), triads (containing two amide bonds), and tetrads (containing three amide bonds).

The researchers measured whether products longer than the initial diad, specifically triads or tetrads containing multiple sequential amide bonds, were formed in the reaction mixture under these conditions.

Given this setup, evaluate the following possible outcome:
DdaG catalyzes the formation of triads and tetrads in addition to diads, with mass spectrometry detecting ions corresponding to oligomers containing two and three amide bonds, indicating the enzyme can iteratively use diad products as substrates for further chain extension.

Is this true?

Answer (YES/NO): NO